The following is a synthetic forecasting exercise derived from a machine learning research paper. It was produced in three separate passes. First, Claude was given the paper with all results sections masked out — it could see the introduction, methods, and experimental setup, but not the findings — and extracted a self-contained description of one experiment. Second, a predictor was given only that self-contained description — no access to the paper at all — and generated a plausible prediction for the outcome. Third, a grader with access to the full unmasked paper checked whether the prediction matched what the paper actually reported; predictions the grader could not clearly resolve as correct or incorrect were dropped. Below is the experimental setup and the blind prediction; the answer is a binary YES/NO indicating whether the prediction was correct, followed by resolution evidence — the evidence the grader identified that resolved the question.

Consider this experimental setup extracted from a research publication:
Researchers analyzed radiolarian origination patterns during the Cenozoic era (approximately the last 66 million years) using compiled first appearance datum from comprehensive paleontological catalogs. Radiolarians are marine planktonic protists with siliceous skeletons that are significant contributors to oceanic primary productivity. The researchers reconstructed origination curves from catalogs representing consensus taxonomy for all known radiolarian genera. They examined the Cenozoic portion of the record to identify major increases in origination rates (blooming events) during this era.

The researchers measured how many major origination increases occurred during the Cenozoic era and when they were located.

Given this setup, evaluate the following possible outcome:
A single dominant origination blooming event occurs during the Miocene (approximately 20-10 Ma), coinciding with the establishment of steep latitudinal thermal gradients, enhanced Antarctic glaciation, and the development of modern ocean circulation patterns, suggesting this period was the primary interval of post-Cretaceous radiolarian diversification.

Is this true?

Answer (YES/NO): NO